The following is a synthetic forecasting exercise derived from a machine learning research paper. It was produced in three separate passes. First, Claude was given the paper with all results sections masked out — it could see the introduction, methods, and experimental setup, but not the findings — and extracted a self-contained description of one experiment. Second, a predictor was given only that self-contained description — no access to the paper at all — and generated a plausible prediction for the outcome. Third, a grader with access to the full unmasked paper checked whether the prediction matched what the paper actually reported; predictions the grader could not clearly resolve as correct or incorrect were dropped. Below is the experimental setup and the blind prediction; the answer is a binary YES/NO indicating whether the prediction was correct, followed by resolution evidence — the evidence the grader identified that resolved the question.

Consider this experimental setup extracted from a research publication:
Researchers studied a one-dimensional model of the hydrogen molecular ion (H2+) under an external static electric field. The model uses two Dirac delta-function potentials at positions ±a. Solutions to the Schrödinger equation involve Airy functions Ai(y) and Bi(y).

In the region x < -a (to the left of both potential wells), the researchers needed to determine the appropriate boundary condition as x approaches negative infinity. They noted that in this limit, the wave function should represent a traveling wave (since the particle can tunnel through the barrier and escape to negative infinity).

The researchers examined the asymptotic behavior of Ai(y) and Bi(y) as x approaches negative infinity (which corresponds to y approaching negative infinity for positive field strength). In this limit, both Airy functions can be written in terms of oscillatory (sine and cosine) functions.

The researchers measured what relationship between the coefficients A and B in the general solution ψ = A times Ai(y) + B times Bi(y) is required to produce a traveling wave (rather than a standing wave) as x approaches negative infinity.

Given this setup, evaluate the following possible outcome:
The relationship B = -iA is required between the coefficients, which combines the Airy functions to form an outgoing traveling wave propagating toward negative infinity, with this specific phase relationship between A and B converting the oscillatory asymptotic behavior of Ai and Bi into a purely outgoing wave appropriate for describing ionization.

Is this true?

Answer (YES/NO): YES